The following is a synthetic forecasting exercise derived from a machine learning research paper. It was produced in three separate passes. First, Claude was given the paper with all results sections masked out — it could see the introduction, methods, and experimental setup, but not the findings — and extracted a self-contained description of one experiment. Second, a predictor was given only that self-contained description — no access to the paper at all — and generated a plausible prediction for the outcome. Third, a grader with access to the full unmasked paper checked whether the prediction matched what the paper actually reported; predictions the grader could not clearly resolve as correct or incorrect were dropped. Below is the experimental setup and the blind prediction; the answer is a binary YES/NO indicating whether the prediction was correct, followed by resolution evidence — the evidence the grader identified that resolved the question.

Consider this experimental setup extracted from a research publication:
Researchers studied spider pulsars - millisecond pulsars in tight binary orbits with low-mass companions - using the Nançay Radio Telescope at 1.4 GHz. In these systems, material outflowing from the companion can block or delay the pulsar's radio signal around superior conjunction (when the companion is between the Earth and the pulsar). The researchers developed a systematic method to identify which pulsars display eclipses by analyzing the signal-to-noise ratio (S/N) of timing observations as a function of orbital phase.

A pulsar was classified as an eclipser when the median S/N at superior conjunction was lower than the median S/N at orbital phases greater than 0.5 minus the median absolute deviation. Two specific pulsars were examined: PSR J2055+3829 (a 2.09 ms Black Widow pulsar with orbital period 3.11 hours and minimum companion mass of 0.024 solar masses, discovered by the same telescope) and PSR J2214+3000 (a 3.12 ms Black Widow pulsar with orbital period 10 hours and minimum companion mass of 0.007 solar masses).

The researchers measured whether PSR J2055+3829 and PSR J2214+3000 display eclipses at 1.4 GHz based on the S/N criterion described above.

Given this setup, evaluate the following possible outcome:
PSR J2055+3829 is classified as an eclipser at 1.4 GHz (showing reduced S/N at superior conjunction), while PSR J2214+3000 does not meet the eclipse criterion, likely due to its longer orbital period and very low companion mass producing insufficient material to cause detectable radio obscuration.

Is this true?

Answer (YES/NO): YES